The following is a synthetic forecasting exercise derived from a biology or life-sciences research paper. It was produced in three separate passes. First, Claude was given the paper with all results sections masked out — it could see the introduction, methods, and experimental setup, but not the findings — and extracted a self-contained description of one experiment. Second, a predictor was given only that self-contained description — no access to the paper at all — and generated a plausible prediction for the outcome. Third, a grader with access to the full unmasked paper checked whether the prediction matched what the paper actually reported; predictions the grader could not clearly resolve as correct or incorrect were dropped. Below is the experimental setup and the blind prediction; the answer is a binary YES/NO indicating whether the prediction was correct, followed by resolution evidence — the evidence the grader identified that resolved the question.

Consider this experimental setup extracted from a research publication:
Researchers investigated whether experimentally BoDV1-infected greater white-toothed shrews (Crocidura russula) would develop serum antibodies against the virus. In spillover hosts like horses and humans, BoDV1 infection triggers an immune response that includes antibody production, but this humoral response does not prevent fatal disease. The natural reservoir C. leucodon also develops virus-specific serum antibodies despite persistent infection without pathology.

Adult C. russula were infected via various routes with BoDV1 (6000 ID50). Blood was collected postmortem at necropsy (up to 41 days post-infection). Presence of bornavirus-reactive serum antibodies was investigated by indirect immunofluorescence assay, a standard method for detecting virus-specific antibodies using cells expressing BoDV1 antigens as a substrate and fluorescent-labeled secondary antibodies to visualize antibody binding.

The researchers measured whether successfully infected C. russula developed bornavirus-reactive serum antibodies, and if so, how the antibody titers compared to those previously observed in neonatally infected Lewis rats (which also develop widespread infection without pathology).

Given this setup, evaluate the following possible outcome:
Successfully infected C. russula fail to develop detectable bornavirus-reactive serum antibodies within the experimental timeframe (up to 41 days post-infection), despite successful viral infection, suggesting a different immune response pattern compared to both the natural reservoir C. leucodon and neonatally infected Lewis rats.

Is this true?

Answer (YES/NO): NO